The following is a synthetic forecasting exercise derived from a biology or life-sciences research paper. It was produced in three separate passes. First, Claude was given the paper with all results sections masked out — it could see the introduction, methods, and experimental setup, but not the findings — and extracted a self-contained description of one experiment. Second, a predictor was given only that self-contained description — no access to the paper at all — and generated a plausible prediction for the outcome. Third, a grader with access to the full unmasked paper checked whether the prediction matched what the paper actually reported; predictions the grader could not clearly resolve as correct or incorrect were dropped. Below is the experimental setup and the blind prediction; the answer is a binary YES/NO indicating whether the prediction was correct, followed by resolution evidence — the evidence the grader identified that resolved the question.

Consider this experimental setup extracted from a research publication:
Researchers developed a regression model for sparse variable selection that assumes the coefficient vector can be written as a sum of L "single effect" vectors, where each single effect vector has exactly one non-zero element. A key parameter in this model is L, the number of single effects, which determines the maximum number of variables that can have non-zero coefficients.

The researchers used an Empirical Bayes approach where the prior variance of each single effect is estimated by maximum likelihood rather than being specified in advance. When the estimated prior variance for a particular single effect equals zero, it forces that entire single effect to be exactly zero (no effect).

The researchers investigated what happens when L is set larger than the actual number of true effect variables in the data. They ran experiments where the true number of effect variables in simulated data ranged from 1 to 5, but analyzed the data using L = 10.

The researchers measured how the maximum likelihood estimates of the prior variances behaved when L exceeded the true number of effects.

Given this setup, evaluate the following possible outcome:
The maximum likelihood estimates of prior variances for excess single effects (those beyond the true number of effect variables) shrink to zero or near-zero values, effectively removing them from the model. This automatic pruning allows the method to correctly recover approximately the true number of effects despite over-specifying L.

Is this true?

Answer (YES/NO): YES